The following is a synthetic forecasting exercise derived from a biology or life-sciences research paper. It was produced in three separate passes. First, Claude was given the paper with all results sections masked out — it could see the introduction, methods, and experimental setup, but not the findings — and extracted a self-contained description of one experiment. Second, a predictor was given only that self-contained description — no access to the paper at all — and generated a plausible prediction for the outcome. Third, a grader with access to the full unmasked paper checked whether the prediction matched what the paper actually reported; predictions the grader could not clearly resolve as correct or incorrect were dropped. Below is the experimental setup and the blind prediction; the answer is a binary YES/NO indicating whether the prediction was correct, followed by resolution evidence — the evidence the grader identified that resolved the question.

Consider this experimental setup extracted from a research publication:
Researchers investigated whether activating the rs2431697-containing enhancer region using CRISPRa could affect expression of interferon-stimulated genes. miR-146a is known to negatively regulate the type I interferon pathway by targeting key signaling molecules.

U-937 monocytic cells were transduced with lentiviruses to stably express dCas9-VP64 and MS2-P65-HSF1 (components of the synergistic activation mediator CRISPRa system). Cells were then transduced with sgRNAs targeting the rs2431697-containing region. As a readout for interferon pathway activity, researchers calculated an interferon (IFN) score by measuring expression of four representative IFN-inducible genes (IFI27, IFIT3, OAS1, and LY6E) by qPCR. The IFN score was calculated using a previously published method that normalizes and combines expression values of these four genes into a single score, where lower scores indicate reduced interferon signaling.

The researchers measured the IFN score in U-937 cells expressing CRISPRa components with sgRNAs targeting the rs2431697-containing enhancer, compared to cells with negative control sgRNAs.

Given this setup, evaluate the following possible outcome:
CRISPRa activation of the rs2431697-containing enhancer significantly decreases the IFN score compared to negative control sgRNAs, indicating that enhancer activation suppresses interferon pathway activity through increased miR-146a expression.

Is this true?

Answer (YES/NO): YES